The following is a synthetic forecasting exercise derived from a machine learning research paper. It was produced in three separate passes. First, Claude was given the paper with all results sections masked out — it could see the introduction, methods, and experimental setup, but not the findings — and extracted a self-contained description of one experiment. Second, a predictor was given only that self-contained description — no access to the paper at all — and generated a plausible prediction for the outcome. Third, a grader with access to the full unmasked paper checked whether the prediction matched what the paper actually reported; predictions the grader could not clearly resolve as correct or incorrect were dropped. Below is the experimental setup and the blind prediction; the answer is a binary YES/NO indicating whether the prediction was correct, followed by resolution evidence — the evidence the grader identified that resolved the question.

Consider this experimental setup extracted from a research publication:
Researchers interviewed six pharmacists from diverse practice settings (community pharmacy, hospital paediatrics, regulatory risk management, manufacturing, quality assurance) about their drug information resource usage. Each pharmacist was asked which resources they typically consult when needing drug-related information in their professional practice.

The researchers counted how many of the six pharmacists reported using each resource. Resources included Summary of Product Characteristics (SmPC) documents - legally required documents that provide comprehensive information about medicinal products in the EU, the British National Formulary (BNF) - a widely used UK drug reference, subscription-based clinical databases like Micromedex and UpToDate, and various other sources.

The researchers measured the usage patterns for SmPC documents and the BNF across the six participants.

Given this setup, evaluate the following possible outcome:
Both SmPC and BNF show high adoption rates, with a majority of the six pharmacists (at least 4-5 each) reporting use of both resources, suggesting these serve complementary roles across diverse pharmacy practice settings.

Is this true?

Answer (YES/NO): YES